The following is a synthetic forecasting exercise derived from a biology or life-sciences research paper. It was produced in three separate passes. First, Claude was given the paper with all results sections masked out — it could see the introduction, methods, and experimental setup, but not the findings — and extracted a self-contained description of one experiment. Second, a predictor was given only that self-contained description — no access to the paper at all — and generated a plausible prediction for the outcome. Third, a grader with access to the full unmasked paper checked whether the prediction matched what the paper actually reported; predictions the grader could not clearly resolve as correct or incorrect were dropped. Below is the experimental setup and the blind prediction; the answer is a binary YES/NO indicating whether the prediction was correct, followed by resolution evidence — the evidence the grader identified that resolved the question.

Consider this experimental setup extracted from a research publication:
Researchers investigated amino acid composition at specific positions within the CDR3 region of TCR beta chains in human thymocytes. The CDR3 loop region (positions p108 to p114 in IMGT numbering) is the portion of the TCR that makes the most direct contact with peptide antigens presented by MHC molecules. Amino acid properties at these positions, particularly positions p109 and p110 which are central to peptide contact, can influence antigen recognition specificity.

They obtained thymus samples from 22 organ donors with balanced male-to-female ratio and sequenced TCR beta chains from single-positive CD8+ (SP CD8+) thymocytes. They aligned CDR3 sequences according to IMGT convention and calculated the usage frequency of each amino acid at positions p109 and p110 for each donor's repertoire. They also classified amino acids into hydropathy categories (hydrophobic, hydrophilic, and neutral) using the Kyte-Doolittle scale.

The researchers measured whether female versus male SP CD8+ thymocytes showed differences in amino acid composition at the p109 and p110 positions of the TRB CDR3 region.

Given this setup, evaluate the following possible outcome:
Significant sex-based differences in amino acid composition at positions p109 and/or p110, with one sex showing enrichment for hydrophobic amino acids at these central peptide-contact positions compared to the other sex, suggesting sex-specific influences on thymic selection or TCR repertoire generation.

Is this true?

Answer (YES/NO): NO